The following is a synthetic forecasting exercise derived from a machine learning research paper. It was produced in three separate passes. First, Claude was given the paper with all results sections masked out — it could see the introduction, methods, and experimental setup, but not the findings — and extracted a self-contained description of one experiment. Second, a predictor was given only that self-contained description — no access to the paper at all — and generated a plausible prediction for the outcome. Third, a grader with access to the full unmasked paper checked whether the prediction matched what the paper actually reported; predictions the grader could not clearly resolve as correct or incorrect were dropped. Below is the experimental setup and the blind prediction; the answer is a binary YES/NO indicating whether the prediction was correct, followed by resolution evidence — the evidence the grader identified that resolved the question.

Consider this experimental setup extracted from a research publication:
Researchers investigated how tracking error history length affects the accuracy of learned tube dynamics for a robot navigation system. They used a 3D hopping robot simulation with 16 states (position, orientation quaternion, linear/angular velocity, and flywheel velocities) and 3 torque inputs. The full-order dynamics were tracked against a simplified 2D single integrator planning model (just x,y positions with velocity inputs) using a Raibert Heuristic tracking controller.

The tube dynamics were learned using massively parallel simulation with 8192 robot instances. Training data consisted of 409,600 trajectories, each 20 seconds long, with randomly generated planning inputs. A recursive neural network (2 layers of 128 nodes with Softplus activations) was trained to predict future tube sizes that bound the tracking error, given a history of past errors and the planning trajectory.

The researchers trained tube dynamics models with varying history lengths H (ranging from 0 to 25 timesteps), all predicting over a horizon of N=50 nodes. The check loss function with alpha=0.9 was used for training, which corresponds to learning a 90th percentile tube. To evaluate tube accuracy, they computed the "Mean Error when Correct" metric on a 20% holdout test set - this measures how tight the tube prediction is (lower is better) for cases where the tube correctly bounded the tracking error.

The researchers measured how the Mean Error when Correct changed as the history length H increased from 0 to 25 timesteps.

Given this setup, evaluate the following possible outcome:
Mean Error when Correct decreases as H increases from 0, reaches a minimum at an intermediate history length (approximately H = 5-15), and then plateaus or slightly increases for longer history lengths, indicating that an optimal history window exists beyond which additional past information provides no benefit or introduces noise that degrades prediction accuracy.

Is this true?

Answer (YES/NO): NO